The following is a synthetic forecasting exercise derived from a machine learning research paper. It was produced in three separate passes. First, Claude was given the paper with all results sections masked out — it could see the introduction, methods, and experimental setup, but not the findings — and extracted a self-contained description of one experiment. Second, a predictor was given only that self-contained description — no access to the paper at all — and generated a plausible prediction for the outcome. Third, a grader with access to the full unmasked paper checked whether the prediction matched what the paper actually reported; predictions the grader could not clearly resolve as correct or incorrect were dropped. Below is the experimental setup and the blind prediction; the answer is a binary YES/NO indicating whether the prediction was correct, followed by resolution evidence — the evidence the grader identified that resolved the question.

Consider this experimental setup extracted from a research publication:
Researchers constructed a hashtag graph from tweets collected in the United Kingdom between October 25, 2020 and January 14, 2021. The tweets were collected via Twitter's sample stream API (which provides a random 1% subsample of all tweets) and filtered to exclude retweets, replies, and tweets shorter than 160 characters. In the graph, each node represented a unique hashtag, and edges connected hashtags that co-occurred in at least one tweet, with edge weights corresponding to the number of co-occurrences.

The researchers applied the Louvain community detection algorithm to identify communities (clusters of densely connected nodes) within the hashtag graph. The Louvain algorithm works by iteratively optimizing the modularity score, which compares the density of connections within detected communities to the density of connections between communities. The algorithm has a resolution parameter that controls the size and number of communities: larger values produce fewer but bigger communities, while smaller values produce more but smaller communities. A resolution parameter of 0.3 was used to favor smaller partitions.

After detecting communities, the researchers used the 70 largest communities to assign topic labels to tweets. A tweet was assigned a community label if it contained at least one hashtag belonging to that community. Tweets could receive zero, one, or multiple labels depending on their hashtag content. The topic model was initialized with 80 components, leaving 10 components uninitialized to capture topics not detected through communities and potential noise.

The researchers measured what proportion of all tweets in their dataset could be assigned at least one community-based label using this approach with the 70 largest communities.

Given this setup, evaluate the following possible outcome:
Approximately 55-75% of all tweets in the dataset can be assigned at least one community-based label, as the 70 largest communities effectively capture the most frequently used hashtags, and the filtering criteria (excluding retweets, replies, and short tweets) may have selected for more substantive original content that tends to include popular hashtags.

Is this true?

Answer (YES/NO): NO